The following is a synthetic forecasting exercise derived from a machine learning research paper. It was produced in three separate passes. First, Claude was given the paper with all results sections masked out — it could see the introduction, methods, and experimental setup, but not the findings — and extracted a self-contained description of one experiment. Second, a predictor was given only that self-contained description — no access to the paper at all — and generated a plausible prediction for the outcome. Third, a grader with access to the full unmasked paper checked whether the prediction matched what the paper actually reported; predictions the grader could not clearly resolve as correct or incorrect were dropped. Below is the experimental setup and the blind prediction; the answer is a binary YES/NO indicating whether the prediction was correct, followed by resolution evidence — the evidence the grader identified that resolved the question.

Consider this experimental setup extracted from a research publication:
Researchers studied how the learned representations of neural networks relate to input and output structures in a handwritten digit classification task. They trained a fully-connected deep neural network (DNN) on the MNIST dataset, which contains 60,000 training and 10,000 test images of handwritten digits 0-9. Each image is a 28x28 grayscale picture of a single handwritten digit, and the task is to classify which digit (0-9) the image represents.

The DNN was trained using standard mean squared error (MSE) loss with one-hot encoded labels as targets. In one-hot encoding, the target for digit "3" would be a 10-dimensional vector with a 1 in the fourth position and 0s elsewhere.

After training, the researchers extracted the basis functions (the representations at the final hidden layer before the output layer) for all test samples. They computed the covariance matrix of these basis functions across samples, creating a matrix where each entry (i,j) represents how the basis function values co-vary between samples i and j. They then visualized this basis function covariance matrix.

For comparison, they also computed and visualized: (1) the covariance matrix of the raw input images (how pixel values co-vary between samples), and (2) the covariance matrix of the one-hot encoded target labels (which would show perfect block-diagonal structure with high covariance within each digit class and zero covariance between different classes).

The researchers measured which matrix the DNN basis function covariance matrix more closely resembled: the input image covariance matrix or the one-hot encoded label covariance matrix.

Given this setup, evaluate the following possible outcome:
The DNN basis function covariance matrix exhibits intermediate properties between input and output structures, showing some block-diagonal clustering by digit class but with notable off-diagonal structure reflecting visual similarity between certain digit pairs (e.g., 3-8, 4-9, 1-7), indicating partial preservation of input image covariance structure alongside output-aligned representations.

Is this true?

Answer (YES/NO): NO